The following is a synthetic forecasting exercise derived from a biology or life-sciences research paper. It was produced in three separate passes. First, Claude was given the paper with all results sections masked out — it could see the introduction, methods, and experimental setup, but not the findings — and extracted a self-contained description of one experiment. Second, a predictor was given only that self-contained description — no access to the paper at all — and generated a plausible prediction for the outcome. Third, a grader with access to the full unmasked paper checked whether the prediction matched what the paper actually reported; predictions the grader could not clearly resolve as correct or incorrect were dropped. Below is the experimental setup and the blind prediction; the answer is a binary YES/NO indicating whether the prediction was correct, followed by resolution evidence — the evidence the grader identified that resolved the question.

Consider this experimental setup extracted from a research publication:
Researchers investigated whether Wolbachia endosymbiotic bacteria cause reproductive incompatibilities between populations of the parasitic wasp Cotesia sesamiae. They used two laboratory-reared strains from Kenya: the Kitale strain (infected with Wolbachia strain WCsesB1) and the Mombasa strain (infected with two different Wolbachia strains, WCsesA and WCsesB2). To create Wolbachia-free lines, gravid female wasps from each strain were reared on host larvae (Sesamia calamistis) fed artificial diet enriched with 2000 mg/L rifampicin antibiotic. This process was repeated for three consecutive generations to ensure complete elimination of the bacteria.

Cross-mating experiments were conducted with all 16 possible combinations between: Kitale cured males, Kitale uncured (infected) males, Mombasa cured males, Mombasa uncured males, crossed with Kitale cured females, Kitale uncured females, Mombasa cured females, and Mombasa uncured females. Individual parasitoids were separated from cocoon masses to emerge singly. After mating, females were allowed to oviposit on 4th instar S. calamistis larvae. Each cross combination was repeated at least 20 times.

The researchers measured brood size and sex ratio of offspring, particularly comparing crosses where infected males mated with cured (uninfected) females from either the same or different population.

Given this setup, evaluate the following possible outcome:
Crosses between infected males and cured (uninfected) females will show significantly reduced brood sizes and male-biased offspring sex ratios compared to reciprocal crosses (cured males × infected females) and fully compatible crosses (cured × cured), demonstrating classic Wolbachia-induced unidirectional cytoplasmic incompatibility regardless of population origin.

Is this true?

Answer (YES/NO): NO